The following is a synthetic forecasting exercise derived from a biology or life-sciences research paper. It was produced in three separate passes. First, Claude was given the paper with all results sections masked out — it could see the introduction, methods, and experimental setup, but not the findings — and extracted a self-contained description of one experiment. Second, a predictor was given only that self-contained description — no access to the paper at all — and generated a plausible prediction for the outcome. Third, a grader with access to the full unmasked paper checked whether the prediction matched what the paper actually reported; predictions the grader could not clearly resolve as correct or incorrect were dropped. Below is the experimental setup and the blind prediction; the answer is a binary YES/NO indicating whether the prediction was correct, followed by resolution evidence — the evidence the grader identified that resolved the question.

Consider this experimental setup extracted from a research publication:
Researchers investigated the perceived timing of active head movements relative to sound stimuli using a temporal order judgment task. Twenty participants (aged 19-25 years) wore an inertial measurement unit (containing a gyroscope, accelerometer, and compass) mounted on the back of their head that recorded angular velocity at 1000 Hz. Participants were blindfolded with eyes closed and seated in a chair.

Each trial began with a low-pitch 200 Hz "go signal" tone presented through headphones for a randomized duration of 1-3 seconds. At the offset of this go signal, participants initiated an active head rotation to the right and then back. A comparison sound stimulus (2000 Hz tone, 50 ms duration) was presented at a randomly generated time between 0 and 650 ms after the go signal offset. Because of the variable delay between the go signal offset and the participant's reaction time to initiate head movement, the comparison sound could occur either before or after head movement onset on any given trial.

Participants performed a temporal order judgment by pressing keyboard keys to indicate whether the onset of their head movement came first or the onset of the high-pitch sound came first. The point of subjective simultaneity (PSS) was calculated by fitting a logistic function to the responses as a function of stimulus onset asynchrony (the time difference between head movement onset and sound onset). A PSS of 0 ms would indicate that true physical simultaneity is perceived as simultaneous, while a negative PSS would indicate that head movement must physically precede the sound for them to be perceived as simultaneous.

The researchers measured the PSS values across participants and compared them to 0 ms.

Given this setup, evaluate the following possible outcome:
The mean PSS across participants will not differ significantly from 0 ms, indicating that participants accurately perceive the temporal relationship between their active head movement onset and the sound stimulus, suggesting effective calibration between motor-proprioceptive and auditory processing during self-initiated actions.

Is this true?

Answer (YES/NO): NO